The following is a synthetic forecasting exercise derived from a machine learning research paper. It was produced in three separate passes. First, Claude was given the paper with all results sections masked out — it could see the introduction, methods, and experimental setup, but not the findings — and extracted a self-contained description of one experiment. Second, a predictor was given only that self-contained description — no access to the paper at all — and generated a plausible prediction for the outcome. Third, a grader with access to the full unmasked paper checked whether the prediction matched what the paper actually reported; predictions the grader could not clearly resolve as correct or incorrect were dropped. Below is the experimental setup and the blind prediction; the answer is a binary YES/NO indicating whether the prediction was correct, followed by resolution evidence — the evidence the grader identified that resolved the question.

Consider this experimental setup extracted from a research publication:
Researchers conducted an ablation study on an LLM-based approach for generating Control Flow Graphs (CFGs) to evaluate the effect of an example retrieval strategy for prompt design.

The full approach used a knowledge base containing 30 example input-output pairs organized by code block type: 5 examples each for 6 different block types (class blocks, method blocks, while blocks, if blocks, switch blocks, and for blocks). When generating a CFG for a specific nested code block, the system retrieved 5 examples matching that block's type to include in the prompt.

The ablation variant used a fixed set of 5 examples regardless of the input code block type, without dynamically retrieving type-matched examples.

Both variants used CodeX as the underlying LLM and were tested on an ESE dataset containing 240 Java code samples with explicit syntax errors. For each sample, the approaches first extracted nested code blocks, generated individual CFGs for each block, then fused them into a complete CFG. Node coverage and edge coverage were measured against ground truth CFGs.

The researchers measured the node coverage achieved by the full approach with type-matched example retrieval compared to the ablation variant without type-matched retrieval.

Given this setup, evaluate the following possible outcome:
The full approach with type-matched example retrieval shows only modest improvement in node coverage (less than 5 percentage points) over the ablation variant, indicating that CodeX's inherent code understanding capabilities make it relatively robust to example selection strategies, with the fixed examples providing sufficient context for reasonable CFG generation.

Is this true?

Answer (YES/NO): NO